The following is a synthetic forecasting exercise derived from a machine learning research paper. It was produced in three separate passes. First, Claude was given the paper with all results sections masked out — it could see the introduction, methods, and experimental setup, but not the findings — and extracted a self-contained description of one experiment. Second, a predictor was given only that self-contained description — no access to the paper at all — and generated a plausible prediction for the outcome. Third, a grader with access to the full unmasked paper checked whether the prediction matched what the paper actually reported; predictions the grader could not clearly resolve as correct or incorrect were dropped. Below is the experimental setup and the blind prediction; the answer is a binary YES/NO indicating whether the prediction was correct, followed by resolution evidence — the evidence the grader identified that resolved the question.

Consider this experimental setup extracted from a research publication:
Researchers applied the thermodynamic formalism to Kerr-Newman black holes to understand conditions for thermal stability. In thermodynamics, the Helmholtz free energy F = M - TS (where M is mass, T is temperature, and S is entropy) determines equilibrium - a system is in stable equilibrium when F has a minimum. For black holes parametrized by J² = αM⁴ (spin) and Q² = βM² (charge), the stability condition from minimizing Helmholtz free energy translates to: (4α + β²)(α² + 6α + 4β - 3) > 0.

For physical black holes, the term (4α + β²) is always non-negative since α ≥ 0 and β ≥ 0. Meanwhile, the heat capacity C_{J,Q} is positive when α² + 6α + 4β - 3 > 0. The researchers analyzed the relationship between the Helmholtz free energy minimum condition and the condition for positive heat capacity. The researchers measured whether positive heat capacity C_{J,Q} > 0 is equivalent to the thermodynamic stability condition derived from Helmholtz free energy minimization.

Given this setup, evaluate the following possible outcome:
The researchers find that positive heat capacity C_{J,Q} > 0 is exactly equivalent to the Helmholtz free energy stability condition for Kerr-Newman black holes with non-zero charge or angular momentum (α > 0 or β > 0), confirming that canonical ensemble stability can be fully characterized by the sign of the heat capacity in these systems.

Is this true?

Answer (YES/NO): YES